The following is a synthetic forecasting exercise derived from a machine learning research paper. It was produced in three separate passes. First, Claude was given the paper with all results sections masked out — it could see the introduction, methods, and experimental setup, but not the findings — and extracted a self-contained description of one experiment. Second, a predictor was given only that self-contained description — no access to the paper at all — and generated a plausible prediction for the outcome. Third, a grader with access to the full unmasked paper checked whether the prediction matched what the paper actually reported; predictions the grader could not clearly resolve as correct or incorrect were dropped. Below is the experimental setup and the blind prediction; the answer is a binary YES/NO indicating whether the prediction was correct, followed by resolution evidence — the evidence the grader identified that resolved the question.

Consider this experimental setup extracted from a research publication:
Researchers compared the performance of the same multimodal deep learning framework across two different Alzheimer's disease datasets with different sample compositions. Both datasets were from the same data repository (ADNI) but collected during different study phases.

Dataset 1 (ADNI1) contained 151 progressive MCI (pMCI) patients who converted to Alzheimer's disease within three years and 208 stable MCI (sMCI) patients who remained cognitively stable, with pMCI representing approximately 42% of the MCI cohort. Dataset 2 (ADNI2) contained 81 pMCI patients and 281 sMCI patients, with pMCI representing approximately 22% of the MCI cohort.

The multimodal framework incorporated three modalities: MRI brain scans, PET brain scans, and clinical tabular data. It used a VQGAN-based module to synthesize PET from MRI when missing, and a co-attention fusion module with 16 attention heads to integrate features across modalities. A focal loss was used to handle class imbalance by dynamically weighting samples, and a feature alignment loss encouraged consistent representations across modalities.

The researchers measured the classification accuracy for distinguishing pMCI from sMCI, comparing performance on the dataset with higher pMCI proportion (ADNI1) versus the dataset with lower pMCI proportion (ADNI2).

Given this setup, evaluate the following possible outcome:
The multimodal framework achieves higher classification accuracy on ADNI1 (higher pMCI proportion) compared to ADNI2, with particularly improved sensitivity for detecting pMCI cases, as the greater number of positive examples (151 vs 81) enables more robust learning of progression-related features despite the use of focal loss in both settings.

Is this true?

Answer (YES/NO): NO